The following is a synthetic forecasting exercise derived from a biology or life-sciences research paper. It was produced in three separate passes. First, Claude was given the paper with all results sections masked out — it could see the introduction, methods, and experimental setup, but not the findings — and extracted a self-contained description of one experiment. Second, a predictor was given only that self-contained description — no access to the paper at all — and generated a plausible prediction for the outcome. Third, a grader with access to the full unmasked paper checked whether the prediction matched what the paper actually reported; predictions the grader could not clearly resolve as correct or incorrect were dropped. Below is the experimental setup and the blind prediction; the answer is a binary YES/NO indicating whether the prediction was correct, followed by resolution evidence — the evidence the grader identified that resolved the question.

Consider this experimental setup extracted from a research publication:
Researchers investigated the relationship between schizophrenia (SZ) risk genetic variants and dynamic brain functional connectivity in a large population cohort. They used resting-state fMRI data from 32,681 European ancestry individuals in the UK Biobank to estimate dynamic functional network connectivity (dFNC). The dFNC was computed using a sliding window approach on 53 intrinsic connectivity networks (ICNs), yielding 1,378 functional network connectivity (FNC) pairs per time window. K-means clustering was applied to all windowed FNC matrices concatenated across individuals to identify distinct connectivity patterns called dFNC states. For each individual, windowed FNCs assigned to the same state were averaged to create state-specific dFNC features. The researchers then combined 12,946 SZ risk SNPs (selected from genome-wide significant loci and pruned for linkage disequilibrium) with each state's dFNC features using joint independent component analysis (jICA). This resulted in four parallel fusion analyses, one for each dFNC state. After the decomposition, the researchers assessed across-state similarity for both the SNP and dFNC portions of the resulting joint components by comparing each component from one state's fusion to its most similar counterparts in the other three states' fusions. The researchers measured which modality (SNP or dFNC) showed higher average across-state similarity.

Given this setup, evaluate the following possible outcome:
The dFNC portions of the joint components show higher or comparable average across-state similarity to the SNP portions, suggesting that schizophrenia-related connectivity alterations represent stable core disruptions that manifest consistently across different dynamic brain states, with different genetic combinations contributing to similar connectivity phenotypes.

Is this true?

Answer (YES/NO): NO